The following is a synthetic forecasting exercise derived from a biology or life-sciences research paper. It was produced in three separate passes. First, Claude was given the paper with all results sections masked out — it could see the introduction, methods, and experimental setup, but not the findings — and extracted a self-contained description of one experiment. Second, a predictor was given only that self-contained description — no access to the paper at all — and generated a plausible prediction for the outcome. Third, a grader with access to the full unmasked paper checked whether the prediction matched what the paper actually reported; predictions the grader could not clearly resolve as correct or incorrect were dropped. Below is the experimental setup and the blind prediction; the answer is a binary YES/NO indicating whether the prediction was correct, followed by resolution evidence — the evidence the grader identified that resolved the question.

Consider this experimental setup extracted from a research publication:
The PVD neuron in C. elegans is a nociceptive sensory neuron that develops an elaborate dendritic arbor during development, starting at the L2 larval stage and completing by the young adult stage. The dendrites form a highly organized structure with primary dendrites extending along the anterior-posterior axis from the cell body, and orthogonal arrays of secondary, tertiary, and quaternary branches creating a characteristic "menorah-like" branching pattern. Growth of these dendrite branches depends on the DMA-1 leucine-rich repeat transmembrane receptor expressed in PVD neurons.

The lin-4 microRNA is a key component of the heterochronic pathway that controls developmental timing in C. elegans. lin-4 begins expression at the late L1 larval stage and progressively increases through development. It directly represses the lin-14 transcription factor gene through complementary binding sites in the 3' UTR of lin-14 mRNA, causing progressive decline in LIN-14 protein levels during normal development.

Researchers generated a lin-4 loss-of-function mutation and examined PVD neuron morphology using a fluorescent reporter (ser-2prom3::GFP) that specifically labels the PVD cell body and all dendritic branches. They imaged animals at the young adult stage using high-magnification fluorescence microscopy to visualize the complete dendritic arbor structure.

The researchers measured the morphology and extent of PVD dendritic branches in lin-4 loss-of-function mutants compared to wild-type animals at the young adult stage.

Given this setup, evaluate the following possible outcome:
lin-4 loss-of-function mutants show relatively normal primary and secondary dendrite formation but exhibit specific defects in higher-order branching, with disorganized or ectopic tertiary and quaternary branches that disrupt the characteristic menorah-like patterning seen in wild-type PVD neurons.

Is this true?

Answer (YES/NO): NO